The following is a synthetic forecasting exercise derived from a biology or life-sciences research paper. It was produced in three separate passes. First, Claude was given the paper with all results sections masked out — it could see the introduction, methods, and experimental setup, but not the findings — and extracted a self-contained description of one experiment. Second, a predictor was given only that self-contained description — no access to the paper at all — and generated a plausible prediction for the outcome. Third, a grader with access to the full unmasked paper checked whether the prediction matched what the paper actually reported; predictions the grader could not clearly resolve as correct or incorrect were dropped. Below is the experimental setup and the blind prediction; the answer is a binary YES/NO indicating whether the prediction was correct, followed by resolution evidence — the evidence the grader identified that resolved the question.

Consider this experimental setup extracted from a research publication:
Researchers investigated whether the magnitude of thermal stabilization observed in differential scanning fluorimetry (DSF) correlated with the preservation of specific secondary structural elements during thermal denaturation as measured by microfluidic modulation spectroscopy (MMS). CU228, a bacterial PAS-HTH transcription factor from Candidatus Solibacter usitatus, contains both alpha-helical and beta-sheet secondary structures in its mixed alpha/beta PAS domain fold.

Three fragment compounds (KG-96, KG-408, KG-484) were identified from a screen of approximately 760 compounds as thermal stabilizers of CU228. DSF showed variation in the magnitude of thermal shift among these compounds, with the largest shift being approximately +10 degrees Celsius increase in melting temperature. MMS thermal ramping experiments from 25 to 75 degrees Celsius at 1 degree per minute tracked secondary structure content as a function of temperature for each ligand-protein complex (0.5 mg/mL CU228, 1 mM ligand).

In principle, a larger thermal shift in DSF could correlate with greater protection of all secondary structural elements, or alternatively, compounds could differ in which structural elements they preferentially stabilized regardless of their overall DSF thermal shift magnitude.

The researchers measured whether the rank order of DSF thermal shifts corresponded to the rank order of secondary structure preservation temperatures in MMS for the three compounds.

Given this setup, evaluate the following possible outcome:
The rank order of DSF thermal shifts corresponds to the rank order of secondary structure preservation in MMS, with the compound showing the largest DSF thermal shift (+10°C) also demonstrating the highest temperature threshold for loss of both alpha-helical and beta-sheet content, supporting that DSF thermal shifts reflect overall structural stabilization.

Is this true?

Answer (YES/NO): NO